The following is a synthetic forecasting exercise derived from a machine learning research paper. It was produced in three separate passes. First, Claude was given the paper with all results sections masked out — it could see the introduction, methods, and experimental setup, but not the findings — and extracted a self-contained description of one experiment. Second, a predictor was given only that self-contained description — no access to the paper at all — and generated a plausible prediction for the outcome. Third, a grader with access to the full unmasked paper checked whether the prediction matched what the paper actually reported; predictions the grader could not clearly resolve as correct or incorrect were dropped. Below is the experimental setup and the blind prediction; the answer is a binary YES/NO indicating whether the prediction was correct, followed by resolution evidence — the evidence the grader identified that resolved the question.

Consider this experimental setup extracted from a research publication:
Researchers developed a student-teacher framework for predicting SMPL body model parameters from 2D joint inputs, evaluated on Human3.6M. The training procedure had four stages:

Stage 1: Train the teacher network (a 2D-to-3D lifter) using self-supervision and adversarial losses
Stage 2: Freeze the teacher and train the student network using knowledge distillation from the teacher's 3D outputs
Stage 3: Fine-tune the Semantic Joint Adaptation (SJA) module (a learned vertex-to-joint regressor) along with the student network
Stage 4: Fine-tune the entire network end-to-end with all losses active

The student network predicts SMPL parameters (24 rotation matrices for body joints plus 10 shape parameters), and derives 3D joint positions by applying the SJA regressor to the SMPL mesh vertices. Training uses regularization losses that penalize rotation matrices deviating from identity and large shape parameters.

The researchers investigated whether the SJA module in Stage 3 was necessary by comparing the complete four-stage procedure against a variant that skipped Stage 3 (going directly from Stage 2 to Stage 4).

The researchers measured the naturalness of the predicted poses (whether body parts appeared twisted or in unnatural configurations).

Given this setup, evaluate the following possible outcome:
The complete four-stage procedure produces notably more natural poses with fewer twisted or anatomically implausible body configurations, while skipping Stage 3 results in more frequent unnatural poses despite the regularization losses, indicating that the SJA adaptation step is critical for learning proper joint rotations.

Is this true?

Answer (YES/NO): YES